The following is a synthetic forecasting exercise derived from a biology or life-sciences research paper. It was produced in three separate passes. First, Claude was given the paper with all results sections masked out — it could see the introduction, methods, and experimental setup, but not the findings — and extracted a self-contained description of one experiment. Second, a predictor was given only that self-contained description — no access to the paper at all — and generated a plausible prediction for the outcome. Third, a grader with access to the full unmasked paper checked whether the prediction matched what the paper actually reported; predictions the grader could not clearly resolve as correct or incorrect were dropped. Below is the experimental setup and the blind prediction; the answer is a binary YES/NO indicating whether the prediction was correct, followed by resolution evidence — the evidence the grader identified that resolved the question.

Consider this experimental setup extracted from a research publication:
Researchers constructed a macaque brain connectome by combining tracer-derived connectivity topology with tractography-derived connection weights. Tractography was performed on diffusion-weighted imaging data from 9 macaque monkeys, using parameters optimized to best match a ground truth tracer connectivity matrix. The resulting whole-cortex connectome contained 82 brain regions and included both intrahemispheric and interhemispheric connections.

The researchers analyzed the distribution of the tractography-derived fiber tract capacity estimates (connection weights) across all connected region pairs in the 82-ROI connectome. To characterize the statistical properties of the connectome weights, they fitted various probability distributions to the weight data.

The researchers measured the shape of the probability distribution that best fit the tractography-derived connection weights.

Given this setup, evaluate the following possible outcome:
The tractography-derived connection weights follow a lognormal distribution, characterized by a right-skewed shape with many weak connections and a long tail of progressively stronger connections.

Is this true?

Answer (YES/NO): YES